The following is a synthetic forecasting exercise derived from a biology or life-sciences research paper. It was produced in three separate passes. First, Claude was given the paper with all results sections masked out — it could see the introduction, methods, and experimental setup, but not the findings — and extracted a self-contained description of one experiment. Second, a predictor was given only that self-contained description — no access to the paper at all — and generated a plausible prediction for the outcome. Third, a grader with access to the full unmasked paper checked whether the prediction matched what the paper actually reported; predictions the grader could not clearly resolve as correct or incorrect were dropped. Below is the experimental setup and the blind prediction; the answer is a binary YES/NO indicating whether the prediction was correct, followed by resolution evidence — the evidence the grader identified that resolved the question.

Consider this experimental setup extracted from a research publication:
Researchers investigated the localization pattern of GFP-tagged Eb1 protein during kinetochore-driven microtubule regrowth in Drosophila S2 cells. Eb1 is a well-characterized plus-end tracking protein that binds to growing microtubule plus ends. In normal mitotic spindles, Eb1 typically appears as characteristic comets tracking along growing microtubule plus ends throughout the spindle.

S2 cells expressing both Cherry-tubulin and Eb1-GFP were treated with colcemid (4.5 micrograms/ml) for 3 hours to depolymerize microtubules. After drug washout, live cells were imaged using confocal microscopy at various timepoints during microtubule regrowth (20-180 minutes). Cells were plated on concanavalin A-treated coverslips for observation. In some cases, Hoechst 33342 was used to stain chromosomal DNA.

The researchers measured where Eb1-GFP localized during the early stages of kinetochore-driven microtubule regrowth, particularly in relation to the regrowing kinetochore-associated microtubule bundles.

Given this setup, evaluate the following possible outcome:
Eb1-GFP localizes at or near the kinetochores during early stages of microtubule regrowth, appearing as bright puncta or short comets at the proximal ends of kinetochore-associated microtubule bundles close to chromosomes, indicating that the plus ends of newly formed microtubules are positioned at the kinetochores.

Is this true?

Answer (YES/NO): NO